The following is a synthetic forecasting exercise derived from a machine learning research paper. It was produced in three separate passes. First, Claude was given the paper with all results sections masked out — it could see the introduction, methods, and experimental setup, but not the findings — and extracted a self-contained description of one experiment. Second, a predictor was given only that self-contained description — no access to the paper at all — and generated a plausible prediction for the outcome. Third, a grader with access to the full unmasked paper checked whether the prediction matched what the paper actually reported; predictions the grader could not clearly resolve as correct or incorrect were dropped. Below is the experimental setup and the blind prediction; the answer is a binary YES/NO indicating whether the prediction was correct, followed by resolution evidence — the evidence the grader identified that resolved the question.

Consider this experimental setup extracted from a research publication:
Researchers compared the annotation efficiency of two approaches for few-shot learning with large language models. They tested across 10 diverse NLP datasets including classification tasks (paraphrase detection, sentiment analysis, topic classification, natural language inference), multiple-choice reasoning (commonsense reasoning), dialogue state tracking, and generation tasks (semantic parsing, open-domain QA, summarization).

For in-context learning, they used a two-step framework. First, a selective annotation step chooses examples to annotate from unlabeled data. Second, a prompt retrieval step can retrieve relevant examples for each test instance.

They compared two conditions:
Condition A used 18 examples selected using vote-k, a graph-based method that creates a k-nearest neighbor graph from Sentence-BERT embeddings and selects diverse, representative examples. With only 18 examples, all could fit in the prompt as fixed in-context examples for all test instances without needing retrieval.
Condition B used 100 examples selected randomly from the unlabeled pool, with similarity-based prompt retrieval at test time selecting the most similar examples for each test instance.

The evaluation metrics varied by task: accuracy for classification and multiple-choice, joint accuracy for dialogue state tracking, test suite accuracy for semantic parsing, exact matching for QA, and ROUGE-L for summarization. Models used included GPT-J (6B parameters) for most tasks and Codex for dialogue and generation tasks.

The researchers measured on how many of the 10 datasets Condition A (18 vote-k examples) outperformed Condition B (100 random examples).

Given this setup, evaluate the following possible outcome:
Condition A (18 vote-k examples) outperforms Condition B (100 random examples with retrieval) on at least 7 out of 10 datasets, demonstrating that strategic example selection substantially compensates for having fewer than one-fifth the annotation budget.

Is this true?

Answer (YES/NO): NO